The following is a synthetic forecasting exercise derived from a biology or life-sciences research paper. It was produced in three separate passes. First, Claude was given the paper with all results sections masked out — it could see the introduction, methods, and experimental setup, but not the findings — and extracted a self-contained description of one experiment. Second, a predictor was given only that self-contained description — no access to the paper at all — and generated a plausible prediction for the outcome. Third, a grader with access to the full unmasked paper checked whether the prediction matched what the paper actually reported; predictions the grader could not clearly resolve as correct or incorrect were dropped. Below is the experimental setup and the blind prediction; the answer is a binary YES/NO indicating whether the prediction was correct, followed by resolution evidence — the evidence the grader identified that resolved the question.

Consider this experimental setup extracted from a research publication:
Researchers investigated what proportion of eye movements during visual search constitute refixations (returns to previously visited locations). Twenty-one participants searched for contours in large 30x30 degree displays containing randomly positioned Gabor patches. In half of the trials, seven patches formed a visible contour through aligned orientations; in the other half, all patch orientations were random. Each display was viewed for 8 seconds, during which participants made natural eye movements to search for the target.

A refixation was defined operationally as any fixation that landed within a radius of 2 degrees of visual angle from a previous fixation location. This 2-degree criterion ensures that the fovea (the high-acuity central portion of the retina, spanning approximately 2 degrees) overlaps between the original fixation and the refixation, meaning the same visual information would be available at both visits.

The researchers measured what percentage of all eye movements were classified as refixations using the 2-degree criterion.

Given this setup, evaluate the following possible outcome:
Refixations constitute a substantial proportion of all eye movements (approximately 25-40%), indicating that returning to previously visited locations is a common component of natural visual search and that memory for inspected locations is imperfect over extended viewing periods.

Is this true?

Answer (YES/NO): NO